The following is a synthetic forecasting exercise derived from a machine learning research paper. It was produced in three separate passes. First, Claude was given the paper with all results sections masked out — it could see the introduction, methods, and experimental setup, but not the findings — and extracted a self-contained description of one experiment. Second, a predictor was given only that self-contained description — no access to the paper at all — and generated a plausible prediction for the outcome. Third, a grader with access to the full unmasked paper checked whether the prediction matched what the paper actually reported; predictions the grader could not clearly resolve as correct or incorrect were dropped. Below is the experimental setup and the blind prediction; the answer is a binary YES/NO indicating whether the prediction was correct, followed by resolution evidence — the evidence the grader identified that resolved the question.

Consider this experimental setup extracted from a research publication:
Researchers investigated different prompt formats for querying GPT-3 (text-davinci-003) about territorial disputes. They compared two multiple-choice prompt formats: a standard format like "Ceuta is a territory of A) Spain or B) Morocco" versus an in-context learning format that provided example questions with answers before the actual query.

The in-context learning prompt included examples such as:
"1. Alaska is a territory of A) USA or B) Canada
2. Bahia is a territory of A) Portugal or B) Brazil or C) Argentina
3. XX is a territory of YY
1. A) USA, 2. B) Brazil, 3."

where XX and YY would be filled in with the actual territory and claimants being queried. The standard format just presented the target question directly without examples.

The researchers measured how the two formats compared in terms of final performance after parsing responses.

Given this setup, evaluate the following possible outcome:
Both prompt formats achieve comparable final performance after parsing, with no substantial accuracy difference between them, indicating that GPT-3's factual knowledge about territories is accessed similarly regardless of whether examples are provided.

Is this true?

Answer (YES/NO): YES